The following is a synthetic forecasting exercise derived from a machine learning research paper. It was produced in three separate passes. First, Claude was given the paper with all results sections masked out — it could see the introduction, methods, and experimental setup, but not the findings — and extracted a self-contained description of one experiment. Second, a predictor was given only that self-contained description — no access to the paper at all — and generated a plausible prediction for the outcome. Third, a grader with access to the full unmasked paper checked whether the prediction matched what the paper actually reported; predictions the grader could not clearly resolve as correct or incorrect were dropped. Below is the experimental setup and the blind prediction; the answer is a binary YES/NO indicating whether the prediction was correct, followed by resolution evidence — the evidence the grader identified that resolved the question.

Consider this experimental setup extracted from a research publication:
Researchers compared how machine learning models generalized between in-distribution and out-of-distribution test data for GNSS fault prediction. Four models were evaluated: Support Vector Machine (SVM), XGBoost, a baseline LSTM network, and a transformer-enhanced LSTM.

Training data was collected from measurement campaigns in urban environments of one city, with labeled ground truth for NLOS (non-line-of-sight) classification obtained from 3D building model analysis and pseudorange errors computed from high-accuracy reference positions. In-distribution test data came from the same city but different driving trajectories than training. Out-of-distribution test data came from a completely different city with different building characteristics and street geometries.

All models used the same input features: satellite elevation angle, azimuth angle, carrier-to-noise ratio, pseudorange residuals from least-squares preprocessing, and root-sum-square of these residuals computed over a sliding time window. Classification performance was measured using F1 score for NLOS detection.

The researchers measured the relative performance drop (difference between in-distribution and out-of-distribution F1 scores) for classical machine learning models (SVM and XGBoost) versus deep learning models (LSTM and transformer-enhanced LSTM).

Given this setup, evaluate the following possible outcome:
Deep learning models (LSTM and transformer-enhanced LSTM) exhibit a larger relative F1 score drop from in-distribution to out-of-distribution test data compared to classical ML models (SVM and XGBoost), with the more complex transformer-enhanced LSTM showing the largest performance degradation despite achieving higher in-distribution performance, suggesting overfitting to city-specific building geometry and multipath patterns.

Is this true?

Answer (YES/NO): NO